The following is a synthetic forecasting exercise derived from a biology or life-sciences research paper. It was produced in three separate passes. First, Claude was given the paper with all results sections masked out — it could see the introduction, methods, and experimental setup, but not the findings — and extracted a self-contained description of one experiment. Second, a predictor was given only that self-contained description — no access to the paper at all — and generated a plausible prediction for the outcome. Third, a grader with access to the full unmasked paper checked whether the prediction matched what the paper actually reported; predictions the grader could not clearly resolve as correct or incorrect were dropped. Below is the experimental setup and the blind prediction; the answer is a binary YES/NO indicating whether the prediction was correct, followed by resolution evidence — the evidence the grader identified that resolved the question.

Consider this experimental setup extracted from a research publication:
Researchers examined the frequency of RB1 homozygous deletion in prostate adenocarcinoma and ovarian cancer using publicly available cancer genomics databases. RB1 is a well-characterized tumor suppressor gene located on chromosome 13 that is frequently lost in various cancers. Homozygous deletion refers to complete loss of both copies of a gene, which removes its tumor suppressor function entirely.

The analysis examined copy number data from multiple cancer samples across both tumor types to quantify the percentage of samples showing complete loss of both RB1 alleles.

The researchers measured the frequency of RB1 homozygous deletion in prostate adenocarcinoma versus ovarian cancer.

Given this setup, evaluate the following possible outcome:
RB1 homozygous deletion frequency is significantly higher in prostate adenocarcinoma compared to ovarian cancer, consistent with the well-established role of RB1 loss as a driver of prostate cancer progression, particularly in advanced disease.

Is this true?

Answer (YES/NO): YES